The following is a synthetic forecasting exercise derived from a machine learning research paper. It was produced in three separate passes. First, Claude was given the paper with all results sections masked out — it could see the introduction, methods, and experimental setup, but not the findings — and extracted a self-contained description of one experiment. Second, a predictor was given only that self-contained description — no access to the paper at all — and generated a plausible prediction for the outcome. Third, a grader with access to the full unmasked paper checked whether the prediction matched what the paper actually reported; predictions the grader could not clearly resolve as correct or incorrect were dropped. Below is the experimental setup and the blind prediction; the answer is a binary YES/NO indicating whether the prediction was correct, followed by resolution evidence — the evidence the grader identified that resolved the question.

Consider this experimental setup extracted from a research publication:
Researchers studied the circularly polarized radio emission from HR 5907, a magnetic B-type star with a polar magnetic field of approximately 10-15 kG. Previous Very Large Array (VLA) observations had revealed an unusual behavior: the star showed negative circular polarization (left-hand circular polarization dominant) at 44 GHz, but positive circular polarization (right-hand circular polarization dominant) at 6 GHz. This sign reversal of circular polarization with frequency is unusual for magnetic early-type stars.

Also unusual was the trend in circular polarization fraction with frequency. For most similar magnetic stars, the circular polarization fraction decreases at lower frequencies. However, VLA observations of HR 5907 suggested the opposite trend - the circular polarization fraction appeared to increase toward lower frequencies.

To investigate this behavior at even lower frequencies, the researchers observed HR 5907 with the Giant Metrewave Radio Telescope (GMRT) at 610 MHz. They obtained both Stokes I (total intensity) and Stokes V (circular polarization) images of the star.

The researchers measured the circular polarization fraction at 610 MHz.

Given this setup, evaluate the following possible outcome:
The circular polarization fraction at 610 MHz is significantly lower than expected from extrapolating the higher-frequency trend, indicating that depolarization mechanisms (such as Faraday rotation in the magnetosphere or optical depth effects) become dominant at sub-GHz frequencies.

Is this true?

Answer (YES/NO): NO